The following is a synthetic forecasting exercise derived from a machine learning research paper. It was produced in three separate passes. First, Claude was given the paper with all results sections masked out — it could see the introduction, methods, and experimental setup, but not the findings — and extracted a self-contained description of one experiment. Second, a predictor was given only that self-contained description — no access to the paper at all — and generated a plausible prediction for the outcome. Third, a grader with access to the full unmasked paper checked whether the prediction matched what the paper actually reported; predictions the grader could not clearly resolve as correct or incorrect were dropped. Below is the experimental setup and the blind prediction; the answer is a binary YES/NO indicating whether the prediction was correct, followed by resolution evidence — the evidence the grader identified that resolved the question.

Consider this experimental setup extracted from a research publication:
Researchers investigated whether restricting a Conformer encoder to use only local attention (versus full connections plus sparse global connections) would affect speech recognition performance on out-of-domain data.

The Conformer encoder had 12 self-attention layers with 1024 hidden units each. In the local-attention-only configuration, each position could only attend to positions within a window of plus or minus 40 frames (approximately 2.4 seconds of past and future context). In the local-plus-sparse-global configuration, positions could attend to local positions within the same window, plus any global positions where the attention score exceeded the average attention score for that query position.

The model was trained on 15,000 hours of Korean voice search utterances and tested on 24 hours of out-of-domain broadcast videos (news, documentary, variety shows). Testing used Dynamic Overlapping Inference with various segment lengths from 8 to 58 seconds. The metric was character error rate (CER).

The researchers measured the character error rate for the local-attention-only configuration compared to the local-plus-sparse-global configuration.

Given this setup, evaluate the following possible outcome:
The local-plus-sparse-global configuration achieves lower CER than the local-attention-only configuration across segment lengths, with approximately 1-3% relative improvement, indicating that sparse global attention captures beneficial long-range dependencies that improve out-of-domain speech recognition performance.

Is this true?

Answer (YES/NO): NO